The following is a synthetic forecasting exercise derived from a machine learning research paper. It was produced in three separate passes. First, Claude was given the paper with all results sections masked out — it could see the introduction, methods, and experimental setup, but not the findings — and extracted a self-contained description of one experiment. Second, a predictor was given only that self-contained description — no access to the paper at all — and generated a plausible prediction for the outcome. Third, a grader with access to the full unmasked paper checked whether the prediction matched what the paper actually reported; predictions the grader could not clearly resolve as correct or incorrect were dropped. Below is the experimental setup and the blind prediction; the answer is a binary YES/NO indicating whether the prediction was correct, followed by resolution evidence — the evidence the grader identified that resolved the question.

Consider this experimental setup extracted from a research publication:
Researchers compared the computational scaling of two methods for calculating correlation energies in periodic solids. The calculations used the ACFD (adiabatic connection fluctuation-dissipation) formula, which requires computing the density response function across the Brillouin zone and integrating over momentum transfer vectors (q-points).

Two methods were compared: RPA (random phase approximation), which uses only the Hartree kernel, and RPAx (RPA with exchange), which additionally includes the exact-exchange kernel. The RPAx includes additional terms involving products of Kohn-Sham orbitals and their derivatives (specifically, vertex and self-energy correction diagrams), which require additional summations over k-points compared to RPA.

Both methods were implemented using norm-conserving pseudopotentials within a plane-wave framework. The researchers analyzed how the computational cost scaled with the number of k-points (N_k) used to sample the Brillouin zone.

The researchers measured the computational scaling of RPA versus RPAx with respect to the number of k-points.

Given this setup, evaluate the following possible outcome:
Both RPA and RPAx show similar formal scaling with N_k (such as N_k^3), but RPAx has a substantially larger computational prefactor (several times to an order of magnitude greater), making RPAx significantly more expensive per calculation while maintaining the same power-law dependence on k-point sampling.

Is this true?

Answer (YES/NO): NO